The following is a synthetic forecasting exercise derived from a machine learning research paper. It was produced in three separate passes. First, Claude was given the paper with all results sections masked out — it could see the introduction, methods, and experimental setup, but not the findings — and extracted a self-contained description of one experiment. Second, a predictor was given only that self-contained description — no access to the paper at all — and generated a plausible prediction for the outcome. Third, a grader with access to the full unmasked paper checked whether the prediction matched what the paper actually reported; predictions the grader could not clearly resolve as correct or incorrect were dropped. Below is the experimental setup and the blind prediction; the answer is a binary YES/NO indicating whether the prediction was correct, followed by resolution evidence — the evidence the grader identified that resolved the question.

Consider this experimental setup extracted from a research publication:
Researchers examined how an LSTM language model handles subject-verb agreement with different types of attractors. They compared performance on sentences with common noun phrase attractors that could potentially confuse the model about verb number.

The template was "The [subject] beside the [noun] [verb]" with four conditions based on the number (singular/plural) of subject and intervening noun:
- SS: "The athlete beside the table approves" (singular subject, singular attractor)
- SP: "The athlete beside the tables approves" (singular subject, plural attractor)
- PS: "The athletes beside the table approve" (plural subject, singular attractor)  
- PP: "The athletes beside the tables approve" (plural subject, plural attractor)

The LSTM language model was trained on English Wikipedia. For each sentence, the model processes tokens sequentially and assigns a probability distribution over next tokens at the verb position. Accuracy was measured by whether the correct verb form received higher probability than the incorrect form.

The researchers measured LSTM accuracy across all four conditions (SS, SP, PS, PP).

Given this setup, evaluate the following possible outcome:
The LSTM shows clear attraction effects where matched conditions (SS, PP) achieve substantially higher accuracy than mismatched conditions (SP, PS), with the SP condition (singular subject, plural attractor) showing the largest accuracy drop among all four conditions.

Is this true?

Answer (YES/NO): YES